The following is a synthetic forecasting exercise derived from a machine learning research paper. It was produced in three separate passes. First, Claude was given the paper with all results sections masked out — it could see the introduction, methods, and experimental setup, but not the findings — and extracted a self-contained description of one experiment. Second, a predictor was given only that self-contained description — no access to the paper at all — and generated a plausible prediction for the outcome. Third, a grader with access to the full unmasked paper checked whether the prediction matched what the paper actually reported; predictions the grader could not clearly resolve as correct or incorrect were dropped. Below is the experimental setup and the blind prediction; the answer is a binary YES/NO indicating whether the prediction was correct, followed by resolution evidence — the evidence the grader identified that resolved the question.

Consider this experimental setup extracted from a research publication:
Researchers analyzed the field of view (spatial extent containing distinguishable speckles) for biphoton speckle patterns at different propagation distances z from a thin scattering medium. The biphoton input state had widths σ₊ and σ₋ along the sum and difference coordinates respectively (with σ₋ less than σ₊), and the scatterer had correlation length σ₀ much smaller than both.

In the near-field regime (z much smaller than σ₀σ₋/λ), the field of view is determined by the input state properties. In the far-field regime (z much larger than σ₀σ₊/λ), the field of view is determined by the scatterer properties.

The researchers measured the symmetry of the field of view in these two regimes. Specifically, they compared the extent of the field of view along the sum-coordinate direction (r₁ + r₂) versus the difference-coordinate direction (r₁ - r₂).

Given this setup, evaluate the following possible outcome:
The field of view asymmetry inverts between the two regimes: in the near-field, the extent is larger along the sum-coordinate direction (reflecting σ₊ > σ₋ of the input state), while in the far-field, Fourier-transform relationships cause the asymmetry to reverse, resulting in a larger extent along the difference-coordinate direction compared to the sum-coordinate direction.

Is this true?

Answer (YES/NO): NO